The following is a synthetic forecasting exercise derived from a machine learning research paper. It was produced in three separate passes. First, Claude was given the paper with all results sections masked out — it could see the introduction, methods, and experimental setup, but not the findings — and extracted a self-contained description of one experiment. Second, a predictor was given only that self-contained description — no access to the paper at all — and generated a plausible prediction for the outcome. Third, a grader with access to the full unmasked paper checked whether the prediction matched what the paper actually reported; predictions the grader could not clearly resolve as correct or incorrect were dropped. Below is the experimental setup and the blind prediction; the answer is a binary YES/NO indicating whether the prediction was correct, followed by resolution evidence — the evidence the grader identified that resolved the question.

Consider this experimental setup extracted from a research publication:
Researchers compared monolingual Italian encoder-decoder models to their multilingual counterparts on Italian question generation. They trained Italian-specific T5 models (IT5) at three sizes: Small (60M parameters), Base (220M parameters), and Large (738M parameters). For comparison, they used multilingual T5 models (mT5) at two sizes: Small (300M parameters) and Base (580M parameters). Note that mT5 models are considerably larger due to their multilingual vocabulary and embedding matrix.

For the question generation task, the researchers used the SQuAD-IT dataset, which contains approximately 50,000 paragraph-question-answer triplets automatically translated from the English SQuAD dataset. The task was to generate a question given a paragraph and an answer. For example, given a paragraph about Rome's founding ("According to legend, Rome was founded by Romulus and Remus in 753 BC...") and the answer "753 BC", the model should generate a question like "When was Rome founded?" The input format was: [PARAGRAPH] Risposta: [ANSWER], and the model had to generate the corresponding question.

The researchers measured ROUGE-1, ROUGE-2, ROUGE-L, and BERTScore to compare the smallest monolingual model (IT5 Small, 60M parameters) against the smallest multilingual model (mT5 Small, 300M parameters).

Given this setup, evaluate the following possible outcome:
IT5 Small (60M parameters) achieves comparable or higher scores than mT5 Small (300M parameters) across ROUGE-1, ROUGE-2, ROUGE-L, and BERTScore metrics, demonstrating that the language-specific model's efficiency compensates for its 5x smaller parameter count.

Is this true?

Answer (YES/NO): YES